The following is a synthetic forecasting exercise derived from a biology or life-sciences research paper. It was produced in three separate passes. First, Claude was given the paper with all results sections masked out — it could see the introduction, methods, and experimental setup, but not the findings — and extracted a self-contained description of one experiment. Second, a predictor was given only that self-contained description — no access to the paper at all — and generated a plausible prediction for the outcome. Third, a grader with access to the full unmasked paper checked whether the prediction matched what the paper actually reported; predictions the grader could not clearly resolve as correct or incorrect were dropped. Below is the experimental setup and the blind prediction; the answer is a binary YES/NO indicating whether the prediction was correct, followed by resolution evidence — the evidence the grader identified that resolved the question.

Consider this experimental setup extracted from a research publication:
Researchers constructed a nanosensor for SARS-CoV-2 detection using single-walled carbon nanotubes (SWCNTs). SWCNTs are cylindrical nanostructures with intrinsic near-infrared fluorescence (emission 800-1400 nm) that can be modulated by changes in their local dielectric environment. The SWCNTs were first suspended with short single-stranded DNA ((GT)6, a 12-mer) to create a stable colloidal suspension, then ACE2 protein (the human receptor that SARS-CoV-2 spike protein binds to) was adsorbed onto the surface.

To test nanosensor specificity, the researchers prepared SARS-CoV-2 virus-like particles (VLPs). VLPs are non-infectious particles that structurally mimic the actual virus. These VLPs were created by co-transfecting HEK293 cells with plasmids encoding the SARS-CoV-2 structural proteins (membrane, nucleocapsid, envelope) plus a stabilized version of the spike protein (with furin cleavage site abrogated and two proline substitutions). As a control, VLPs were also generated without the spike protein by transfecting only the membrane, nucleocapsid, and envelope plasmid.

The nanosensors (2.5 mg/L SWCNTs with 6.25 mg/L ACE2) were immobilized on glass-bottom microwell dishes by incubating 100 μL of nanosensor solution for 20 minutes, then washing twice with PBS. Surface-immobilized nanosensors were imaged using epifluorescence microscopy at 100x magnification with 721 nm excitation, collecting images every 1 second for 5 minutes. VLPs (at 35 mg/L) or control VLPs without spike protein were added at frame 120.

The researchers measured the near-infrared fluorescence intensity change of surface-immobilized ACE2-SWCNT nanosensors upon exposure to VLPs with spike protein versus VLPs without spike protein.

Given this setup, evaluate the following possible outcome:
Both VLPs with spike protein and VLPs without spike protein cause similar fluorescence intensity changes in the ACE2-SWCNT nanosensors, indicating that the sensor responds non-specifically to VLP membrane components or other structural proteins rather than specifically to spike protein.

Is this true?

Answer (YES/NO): NO